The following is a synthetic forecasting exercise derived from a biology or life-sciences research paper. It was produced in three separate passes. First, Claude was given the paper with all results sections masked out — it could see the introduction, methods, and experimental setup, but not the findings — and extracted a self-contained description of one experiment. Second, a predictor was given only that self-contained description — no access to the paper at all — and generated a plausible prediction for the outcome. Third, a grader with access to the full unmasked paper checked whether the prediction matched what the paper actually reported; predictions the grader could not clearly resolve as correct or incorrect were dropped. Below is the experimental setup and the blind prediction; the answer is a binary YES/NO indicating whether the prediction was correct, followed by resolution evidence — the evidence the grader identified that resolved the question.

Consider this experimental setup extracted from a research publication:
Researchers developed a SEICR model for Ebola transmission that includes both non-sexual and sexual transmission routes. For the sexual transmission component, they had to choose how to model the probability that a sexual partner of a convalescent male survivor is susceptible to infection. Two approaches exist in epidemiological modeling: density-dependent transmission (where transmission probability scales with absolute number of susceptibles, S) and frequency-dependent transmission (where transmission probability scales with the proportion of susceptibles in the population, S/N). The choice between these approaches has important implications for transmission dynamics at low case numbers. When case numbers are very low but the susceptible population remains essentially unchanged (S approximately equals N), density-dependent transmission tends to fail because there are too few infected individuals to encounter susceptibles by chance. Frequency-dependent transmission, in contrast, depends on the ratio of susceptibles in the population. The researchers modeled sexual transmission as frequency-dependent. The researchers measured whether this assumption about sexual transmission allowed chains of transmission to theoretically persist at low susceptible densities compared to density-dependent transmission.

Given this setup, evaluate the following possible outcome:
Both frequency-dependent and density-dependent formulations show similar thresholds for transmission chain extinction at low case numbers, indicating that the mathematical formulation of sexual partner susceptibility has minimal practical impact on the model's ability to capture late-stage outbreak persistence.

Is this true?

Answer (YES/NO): NO